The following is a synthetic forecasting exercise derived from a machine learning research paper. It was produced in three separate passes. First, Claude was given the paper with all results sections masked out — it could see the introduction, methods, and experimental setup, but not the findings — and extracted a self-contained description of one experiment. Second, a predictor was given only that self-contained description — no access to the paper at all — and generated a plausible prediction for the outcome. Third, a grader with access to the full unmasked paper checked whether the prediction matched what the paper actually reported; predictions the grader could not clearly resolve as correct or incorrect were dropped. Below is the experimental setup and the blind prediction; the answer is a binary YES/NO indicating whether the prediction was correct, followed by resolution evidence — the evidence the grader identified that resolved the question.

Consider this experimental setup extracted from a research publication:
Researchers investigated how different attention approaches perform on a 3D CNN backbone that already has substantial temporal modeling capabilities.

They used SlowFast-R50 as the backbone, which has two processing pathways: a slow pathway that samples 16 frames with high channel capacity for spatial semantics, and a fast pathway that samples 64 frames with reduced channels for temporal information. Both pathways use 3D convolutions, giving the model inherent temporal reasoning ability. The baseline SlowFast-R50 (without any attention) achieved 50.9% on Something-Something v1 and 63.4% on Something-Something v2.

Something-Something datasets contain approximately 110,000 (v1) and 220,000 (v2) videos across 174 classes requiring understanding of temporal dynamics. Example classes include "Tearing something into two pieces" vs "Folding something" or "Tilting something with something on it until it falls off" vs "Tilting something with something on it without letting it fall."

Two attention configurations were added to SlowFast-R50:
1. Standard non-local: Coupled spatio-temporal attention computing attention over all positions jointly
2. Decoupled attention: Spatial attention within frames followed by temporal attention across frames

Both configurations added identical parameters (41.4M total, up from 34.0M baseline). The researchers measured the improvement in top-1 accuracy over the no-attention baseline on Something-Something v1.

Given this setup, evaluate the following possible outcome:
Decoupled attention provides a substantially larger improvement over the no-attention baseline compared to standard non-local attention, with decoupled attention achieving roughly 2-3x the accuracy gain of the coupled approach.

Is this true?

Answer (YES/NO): NO